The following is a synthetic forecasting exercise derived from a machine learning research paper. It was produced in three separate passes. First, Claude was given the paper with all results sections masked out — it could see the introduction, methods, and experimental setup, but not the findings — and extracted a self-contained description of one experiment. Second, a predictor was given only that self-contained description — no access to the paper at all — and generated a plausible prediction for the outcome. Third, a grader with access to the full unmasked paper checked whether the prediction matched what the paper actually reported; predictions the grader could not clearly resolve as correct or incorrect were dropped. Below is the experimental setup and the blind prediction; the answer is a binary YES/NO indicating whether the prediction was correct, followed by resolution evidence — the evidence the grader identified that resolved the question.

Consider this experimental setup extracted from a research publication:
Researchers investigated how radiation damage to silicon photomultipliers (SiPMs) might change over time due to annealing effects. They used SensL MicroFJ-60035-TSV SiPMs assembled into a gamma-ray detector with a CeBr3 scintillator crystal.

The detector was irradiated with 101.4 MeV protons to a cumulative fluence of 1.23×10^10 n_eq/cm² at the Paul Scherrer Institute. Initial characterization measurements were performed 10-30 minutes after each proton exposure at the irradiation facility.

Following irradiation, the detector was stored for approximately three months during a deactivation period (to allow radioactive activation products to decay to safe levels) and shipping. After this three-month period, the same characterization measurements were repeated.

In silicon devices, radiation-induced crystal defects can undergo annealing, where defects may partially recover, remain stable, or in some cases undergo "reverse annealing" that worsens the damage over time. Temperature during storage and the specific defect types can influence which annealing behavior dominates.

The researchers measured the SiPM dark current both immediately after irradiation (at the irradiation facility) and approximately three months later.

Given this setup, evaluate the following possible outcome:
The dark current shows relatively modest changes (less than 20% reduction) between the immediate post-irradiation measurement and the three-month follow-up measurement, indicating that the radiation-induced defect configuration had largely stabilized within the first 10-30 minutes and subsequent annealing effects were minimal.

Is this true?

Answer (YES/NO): NO